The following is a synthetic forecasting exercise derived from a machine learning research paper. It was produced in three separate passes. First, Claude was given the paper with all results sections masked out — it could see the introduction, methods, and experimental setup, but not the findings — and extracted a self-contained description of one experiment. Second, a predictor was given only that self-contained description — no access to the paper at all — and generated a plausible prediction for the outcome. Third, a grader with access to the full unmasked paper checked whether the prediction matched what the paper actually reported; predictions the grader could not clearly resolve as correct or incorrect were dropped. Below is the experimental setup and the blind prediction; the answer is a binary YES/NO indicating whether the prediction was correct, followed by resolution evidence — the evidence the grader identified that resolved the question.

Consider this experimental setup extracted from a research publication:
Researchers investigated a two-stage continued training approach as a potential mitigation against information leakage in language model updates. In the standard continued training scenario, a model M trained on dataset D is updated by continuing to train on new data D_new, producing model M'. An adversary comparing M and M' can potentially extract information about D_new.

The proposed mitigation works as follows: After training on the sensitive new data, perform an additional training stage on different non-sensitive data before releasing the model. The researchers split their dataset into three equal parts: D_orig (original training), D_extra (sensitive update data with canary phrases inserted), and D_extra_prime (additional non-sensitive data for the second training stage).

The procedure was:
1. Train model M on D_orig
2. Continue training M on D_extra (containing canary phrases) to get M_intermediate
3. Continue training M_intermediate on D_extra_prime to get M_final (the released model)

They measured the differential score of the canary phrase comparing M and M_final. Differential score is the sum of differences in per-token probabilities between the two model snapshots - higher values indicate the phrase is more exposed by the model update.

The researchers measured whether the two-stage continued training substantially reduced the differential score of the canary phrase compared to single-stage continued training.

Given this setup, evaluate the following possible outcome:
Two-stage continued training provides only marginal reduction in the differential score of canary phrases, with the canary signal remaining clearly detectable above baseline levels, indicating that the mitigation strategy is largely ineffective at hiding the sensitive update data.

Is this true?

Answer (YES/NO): NO